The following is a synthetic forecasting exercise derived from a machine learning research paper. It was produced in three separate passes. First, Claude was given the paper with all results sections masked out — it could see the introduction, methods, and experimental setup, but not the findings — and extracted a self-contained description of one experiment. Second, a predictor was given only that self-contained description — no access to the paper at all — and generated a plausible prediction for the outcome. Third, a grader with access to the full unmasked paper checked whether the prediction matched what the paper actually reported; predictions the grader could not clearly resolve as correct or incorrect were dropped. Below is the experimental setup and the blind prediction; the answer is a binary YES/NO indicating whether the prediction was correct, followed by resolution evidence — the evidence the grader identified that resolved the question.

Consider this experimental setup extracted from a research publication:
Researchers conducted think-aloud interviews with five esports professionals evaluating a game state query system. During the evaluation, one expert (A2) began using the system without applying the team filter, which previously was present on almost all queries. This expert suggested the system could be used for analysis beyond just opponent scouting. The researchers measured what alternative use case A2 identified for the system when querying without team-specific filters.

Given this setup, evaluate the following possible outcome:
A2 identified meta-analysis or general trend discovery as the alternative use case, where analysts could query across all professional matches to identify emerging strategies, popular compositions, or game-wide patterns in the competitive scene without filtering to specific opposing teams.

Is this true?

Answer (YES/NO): NO